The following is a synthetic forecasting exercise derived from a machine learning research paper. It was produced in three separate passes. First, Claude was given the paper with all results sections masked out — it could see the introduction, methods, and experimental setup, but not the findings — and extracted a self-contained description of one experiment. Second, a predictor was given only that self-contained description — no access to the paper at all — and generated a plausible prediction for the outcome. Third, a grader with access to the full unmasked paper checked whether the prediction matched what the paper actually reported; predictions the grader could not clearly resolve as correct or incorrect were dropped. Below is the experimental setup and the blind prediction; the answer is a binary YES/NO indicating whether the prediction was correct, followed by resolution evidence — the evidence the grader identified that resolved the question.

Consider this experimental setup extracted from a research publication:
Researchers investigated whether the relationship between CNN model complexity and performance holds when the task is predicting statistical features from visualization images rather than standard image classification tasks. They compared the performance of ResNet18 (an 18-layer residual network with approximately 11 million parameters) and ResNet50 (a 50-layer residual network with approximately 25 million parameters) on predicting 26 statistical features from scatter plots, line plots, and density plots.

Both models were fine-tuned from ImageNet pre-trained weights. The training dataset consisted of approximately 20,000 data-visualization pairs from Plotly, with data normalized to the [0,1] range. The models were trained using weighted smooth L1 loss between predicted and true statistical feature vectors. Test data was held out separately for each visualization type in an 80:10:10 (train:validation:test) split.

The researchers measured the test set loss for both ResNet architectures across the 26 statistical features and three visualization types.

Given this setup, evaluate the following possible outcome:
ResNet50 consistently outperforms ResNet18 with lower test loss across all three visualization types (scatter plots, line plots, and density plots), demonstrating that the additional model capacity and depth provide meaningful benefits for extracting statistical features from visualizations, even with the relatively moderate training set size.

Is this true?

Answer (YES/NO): NO